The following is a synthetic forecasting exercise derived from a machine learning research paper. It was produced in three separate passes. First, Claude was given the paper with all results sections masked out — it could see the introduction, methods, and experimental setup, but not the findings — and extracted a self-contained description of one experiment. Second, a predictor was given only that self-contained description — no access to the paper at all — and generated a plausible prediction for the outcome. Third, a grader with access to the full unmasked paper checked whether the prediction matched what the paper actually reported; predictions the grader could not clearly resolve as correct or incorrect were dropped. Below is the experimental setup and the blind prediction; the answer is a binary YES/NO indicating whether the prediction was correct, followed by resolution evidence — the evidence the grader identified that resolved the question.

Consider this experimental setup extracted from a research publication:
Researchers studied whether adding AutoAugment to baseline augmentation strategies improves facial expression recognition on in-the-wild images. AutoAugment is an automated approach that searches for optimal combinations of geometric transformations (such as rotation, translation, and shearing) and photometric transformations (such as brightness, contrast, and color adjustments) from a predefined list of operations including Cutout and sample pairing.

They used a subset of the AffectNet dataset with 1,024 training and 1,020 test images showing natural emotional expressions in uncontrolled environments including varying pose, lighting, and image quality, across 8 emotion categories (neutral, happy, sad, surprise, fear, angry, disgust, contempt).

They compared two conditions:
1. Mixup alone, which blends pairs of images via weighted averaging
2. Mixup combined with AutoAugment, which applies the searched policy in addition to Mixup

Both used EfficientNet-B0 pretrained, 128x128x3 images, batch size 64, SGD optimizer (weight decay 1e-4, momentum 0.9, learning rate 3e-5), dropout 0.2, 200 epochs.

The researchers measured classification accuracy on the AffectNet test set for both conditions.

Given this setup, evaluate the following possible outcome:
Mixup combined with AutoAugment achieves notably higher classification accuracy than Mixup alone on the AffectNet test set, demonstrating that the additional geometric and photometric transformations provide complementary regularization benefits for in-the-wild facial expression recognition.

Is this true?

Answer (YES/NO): NO